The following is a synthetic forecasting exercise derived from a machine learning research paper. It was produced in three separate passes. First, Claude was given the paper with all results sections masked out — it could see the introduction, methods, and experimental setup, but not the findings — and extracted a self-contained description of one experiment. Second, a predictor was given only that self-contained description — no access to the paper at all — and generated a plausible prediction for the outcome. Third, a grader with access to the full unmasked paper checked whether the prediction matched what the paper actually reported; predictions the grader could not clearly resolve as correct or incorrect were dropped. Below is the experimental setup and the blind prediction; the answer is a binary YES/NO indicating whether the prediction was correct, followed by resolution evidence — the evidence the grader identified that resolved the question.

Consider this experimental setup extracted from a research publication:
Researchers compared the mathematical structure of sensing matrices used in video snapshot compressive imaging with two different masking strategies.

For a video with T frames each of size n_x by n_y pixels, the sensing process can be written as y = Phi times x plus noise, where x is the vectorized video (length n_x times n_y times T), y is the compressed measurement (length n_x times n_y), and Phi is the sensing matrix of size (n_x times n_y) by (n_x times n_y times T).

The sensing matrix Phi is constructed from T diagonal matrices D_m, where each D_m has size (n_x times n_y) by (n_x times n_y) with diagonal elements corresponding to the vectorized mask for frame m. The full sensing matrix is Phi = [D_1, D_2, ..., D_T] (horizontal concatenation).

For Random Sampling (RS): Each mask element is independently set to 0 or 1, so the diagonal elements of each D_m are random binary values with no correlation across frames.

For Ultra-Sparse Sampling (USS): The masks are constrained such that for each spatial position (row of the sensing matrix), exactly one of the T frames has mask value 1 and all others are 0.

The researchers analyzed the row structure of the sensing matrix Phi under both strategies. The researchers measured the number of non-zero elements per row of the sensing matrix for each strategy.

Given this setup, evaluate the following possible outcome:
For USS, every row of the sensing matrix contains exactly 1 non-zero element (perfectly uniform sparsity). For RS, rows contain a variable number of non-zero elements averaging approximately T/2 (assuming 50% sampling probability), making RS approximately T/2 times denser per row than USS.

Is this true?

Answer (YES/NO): YES